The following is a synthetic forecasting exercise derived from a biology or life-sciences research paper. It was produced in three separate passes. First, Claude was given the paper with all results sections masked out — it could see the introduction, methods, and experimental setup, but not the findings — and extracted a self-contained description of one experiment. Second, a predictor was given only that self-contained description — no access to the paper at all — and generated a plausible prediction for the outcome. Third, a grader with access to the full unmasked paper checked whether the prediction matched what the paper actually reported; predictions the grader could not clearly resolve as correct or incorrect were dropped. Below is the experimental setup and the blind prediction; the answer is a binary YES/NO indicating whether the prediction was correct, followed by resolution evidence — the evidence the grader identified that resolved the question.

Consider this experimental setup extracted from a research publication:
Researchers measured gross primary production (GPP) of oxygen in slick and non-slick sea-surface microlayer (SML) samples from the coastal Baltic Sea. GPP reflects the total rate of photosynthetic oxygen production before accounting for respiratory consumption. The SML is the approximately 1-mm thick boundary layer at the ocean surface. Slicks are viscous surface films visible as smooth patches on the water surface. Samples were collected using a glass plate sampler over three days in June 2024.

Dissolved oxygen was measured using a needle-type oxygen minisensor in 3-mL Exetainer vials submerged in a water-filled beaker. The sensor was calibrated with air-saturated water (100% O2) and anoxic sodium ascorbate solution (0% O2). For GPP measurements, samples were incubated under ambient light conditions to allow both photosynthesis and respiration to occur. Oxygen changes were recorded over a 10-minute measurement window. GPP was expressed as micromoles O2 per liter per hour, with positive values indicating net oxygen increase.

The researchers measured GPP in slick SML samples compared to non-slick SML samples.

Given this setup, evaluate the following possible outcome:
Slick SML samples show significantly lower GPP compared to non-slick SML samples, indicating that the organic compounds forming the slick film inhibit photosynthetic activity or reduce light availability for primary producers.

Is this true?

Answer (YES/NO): NO